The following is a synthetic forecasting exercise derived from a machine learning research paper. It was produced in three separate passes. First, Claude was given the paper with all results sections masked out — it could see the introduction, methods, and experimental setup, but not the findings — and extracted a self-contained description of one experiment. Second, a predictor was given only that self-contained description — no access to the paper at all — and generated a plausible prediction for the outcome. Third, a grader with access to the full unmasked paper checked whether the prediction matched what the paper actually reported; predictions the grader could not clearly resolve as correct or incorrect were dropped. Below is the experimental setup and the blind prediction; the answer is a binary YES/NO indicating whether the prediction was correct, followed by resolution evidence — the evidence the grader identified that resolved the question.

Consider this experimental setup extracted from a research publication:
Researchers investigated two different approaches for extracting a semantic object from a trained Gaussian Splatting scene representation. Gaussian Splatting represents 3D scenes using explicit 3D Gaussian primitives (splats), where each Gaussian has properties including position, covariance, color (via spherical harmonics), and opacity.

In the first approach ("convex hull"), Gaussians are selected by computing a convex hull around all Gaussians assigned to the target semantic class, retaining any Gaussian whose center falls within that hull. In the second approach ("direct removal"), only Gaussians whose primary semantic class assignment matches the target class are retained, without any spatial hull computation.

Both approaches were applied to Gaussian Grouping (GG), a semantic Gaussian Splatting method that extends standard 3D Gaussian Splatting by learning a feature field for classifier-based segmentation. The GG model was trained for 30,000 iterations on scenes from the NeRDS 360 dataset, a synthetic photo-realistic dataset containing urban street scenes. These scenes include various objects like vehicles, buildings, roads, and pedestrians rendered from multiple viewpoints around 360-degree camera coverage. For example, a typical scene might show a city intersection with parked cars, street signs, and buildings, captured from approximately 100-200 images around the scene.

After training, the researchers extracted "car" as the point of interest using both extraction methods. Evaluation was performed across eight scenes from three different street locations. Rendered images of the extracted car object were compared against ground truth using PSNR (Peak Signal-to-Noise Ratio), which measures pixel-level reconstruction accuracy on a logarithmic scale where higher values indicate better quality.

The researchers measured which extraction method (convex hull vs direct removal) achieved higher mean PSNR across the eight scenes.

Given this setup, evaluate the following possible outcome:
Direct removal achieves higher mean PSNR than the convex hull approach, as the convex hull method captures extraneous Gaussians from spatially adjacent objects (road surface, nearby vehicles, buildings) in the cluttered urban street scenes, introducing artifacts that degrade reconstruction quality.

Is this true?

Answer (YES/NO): YES